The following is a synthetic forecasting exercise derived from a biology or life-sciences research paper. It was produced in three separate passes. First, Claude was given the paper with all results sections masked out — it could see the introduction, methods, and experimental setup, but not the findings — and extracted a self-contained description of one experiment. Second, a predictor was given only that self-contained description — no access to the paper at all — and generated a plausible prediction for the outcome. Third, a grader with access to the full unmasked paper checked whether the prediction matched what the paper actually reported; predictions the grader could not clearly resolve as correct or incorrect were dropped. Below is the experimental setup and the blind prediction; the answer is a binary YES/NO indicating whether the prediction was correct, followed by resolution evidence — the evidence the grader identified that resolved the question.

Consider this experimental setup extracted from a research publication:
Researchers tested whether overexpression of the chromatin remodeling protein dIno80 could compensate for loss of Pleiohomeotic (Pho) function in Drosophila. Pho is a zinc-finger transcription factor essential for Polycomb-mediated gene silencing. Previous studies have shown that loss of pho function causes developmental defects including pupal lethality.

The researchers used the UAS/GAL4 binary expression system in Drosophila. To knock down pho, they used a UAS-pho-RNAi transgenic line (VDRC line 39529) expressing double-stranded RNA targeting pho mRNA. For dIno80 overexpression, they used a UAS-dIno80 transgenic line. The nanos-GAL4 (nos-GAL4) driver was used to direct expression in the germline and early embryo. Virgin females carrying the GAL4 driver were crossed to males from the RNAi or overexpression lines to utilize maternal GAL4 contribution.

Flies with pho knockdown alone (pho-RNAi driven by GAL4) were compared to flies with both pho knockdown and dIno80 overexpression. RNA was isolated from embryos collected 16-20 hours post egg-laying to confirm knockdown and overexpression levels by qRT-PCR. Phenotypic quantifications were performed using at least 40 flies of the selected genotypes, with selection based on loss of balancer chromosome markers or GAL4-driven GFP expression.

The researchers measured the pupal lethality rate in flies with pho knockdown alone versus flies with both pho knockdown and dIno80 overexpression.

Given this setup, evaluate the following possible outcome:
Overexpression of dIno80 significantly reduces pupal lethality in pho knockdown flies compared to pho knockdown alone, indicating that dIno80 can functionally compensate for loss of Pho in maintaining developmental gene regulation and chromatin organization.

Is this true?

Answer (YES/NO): YES